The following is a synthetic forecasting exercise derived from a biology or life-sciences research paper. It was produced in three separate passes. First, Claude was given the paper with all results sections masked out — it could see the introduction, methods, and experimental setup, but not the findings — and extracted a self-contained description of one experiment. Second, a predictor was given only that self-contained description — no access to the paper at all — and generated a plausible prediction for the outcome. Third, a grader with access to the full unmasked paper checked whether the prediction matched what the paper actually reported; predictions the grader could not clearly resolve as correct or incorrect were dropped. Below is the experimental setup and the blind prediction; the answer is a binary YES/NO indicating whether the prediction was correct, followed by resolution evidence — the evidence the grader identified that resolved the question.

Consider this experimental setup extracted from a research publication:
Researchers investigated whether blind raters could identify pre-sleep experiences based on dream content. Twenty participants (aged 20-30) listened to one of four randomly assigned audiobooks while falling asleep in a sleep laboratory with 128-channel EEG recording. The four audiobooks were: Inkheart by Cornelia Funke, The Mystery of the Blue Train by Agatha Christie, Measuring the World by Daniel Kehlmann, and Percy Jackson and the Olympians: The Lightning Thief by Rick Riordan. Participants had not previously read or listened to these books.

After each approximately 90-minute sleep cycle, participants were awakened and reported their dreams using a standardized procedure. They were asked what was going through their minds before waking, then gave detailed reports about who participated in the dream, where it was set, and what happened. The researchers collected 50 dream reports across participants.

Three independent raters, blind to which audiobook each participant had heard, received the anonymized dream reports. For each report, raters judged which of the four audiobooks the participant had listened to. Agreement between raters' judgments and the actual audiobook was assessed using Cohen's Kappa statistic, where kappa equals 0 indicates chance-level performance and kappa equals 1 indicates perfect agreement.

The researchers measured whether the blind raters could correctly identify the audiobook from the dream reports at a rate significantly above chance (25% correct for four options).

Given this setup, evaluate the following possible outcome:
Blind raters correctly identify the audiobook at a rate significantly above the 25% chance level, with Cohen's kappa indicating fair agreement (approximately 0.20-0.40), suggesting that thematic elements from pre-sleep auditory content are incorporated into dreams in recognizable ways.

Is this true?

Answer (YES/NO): NO